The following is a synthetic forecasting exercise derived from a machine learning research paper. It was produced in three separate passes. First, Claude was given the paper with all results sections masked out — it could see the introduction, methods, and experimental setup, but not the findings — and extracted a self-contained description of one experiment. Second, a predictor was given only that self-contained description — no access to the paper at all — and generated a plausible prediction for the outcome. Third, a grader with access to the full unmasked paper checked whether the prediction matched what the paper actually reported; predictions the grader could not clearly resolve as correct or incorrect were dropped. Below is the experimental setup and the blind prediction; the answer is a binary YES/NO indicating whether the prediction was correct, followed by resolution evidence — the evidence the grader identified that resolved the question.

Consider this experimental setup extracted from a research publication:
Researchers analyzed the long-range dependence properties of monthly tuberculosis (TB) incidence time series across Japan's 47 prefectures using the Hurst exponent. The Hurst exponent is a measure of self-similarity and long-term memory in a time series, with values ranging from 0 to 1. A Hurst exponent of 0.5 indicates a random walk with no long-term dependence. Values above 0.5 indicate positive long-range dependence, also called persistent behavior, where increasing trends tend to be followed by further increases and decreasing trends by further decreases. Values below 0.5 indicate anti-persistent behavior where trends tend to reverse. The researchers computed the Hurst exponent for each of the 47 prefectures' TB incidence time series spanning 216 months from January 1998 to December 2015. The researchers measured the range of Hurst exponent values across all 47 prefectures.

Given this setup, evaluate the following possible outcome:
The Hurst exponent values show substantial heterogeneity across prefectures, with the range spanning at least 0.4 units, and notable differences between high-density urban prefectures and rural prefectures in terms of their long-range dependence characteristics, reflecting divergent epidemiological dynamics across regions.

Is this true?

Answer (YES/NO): NO